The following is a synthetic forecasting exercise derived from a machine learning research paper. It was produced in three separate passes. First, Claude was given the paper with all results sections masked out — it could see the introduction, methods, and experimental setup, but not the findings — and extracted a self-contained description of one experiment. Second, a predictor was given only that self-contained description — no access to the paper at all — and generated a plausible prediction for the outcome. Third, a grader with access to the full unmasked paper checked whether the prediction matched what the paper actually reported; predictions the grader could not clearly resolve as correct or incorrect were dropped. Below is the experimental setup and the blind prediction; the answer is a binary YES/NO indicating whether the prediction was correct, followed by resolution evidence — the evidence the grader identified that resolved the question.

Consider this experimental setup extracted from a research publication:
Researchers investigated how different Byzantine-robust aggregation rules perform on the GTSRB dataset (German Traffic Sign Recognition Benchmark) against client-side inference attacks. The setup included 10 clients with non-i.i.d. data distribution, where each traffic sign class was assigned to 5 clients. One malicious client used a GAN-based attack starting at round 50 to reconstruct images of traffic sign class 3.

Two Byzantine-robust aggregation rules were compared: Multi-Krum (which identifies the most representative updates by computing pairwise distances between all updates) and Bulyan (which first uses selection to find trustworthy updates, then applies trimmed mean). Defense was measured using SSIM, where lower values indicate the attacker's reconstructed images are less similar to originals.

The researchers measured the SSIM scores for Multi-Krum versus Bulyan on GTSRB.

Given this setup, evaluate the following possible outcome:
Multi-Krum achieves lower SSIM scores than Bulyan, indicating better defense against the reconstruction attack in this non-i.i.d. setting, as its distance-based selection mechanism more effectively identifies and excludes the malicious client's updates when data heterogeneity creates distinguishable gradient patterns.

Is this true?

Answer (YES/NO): NO